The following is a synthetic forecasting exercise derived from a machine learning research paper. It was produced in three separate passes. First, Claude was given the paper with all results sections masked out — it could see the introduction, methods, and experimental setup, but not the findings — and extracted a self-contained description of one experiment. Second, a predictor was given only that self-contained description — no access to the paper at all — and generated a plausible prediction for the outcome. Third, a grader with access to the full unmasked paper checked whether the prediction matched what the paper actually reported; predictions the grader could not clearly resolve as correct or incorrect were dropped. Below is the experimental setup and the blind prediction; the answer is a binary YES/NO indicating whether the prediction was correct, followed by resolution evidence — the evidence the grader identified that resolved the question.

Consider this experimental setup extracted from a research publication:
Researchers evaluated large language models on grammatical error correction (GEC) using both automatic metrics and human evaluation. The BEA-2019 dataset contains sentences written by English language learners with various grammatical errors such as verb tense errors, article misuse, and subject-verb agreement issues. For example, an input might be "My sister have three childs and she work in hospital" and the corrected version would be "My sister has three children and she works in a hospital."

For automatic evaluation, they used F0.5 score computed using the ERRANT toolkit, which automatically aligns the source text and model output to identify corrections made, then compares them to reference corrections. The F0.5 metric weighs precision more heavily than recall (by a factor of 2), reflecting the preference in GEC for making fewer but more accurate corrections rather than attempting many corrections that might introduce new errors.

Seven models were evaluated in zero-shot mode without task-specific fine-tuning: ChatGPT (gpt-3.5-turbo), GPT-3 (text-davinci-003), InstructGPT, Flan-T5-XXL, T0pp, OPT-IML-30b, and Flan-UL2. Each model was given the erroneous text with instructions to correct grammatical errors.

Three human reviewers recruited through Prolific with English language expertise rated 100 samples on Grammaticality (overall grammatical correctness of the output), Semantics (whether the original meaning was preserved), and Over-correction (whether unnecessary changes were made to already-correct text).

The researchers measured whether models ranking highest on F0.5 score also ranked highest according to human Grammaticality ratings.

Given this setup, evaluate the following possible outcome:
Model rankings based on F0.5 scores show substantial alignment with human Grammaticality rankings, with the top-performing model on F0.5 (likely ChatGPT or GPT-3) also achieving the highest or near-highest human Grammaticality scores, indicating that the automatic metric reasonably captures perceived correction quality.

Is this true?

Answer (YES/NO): YES